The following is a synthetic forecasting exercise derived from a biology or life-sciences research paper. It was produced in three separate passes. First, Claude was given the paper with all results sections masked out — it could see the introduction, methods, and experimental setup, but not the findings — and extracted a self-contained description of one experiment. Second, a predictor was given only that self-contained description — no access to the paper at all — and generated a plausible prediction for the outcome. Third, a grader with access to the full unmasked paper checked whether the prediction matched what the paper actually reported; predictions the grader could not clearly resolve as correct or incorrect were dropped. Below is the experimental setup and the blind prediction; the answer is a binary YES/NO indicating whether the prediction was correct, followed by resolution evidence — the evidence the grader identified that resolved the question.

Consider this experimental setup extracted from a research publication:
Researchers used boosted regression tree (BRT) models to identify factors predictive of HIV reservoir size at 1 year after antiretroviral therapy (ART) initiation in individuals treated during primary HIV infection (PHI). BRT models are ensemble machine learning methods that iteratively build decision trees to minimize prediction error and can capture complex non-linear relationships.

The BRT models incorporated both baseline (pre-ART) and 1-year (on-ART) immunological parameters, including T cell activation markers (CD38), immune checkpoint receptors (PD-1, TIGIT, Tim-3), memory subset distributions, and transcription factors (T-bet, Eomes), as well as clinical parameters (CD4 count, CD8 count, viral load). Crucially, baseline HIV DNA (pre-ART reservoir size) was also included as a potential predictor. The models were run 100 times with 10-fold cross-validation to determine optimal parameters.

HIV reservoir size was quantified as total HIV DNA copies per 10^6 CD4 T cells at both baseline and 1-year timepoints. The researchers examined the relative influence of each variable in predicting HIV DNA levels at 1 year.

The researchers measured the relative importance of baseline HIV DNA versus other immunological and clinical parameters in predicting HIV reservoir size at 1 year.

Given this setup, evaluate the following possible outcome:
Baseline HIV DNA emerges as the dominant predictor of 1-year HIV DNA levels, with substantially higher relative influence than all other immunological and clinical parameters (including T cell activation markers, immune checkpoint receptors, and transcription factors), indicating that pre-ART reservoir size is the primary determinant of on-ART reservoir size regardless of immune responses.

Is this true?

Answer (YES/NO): YES